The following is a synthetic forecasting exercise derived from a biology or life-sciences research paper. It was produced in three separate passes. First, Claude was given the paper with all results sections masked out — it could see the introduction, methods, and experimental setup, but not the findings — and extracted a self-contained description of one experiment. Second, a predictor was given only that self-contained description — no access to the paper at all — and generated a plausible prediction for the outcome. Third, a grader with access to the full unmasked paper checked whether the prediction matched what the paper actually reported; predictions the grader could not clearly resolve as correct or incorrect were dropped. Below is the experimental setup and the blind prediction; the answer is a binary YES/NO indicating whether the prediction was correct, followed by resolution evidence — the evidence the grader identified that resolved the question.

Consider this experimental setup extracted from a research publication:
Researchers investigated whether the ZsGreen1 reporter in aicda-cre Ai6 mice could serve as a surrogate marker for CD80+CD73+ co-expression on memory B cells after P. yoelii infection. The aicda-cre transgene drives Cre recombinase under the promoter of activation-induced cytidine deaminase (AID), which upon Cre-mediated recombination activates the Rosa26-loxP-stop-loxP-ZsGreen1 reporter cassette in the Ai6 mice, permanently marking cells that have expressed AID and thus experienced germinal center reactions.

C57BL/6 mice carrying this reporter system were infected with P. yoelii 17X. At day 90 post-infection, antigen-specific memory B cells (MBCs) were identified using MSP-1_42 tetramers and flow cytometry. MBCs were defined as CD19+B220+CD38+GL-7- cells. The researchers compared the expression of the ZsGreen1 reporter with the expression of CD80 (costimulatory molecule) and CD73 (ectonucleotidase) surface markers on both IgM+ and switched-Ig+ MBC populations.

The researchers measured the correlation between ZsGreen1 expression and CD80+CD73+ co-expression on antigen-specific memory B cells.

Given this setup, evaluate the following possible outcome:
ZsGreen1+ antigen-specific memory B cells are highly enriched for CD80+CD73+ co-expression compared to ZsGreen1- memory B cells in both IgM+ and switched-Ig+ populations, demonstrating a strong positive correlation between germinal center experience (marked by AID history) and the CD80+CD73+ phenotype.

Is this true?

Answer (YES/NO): YES